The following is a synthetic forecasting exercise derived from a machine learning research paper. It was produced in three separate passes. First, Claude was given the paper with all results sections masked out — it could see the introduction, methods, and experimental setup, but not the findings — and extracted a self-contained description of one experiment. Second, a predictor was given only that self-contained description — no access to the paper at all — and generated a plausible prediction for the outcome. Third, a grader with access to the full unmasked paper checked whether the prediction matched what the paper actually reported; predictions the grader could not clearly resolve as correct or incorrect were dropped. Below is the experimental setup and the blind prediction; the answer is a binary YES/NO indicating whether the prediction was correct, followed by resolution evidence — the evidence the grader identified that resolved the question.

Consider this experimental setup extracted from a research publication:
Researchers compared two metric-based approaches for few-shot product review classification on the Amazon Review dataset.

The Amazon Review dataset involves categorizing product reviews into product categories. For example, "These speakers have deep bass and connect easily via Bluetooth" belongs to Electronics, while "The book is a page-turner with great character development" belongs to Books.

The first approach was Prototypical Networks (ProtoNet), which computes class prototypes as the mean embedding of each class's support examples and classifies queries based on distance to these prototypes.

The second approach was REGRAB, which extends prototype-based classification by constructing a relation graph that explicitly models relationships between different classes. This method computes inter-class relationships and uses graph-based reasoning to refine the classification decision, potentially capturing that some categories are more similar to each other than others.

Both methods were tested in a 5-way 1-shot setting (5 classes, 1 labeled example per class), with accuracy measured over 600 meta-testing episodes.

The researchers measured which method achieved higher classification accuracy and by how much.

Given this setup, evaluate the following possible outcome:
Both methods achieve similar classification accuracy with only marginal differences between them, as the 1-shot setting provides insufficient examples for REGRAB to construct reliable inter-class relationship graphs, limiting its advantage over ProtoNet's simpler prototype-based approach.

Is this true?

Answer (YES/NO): YES